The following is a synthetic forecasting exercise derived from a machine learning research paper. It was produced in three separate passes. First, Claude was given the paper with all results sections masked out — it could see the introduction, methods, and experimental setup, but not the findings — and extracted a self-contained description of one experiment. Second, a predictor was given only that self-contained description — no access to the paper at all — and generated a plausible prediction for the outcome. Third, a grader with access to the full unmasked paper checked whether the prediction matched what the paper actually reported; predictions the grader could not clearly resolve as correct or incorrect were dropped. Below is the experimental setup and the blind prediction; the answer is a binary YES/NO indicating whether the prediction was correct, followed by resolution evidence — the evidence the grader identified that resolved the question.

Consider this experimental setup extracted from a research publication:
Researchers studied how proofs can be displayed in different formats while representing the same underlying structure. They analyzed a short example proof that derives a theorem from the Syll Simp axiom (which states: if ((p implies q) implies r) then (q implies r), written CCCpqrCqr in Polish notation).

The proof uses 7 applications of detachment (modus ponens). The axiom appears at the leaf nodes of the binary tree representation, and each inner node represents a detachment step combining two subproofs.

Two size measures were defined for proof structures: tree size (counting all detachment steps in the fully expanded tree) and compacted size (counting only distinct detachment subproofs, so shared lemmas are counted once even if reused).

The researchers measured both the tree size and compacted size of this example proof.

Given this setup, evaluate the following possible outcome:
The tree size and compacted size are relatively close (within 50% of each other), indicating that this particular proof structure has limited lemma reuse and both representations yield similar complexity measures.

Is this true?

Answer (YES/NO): NO